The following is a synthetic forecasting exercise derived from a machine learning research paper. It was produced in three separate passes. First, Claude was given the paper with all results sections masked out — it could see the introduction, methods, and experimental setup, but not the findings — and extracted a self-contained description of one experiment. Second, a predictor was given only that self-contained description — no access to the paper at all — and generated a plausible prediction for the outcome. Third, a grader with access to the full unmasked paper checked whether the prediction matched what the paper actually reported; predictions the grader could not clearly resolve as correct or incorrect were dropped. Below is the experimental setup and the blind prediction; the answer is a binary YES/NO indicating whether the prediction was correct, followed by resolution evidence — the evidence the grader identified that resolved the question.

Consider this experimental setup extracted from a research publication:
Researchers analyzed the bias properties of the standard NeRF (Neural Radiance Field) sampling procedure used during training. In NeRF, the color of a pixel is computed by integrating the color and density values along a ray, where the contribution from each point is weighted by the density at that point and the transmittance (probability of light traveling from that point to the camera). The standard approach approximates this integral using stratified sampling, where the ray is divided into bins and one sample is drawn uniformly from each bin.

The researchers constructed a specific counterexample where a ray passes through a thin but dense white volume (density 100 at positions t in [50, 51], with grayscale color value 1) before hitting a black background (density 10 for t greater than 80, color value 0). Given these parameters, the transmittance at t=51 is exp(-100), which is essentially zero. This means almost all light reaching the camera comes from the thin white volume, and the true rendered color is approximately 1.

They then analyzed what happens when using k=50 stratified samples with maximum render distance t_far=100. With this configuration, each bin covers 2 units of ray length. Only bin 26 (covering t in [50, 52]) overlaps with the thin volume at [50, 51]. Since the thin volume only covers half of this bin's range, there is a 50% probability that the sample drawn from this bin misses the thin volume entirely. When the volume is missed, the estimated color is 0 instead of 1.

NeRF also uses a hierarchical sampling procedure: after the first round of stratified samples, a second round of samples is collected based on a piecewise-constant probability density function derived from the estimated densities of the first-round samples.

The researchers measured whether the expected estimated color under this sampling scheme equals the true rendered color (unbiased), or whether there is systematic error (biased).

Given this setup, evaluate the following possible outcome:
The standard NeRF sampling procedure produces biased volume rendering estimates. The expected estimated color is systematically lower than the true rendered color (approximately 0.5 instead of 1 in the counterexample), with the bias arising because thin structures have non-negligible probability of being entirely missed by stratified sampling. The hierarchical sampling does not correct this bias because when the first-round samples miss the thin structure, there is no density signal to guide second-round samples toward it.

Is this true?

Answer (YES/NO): YES